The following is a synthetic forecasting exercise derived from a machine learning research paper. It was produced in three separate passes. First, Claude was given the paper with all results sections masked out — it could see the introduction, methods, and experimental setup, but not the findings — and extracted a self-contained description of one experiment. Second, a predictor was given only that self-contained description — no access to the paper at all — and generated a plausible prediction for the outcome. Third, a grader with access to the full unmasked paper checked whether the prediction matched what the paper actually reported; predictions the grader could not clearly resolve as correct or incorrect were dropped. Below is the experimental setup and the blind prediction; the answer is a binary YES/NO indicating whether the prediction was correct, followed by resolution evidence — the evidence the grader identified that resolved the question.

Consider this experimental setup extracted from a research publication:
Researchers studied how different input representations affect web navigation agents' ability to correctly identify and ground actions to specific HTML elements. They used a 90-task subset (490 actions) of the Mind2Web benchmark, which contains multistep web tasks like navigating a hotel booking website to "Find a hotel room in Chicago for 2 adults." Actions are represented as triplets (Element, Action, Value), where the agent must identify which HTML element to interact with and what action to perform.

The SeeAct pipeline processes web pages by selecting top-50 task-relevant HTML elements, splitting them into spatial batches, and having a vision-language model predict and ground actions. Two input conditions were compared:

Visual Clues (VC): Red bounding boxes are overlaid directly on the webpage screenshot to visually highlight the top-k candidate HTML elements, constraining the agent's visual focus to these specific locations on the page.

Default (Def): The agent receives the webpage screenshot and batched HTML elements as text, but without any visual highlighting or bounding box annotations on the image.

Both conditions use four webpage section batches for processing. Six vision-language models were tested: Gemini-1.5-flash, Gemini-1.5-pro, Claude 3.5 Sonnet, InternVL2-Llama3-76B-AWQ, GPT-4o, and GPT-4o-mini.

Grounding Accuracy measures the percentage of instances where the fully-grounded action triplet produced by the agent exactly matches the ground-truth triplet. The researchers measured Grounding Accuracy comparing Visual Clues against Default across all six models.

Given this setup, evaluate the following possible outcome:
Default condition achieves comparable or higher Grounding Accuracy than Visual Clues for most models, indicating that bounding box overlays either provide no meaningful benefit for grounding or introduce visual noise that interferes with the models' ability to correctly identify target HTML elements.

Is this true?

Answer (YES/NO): NO